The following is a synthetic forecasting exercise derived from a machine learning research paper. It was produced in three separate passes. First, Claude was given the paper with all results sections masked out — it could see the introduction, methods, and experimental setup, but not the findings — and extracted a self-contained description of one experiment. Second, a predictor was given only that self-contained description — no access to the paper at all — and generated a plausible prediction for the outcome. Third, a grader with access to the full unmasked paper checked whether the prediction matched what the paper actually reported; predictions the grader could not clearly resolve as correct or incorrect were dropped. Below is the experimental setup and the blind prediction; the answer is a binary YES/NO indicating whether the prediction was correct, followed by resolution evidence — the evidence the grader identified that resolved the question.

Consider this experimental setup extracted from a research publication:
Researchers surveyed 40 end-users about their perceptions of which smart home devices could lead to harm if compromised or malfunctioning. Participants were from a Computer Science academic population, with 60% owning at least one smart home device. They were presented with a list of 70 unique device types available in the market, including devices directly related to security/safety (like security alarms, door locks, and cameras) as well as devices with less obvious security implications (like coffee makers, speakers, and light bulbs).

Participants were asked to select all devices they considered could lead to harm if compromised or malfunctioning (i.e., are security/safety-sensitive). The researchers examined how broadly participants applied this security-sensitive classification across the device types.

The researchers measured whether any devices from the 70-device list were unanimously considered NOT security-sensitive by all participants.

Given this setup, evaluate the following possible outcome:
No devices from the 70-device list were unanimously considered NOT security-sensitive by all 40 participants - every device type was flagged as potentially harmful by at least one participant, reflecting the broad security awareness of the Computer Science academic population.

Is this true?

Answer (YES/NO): YES